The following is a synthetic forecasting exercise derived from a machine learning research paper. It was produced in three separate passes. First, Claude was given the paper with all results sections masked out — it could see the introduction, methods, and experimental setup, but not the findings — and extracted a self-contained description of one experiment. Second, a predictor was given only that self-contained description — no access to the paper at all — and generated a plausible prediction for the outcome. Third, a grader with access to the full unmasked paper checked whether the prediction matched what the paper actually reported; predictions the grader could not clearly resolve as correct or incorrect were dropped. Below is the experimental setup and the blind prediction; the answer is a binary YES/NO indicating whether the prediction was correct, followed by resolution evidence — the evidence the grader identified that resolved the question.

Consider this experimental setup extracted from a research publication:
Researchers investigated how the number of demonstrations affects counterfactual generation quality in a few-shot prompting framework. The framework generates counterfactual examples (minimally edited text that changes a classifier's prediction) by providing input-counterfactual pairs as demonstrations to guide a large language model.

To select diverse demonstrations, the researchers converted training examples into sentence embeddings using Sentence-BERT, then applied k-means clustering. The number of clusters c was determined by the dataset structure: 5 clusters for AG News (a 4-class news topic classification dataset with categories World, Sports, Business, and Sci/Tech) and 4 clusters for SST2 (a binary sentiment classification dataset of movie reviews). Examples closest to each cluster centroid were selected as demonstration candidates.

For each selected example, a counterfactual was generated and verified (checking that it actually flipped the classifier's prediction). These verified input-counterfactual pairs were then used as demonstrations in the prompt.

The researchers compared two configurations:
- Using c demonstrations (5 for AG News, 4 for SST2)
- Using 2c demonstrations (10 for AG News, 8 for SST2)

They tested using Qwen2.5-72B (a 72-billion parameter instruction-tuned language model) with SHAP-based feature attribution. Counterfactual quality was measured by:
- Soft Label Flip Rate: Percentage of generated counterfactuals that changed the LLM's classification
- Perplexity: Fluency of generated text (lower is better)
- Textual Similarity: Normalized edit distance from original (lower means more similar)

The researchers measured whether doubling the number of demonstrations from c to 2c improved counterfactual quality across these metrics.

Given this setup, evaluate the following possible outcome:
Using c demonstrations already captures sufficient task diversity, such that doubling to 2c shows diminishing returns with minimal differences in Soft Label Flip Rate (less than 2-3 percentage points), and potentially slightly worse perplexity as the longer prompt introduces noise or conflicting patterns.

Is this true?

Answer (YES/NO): NO